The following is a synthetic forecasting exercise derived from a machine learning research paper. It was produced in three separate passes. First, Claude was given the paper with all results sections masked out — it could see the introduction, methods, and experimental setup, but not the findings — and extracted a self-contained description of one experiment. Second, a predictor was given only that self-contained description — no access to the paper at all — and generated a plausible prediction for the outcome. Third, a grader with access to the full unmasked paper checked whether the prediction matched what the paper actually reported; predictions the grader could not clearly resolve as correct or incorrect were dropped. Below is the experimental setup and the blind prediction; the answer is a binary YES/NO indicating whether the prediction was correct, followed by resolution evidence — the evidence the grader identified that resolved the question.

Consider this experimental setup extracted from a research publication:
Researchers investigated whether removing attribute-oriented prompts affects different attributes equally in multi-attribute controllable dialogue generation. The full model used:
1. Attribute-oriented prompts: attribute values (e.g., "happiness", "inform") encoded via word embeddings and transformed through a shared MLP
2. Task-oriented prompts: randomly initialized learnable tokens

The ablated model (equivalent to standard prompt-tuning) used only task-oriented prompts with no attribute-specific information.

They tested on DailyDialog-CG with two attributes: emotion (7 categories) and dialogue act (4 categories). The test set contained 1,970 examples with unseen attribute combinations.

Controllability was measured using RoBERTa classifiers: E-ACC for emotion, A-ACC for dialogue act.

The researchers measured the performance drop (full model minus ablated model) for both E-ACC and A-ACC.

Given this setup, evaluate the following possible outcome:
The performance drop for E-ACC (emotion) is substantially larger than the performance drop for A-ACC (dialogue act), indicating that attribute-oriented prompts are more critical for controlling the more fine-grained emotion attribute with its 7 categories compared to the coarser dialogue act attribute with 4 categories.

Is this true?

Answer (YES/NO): YES